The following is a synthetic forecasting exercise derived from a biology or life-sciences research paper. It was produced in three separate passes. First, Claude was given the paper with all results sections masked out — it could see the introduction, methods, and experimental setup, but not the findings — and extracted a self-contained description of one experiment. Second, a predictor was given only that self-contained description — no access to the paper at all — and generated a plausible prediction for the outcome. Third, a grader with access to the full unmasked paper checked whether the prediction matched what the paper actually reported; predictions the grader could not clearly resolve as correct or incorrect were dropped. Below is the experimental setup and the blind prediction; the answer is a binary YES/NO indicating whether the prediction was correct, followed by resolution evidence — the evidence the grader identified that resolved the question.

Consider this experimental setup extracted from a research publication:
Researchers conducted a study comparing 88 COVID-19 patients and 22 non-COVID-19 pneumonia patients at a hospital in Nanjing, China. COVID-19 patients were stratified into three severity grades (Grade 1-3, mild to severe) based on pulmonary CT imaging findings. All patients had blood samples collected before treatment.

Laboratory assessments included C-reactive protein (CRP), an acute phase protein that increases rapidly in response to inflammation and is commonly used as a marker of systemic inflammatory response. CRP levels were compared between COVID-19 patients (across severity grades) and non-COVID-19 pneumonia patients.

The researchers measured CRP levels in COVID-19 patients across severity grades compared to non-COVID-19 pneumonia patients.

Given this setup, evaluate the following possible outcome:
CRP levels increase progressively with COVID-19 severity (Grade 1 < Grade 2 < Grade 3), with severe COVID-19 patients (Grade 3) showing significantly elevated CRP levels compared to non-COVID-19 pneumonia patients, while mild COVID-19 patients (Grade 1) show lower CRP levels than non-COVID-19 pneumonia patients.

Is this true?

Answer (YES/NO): NO